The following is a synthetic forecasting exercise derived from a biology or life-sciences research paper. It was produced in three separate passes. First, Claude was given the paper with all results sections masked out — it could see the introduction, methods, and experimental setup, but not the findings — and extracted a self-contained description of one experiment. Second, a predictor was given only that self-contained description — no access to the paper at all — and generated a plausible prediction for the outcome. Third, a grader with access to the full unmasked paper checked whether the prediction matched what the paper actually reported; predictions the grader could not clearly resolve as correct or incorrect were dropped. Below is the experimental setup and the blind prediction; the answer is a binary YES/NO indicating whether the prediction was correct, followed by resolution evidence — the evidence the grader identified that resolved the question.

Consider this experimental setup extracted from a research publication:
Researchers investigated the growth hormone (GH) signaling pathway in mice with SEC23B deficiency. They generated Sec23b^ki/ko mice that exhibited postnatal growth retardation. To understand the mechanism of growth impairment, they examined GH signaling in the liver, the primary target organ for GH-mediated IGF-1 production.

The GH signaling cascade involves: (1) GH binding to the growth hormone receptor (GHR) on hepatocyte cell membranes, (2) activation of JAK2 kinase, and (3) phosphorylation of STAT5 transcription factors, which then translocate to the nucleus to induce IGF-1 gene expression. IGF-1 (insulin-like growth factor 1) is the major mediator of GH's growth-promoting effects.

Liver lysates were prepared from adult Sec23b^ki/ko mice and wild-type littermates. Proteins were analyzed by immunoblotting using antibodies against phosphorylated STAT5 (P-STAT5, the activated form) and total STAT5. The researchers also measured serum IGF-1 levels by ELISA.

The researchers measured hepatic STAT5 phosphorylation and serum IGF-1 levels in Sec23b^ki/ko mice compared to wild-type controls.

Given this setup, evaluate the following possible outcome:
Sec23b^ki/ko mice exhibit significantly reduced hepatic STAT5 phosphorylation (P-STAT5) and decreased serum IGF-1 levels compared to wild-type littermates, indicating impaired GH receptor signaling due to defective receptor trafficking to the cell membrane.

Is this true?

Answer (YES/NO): NO